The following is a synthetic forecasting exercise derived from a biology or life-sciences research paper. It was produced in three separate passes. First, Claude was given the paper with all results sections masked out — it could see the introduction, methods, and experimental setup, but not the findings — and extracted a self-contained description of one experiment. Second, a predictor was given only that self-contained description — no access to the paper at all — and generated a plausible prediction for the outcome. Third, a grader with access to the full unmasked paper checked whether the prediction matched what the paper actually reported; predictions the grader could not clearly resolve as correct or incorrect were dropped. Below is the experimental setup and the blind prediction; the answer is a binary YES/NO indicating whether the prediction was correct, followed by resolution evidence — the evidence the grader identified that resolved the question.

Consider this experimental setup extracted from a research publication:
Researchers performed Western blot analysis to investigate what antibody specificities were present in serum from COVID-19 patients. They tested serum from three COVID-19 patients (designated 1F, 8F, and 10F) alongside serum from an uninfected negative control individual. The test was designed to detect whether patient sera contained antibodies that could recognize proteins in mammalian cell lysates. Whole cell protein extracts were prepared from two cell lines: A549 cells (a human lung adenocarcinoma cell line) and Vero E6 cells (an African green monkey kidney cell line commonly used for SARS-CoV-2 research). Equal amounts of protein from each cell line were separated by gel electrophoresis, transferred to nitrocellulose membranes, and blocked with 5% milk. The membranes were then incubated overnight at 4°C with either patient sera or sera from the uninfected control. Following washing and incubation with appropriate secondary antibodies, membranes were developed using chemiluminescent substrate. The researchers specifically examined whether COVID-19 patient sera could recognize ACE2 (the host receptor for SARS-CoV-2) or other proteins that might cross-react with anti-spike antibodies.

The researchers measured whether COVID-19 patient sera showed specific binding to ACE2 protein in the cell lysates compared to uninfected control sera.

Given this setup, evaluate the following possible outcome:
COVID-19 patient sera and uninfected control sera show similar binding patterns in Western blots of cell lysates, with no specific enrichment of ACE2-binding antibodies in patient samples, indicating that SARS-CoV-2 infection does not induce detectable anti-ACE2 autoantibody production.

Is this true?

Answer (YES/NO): NO